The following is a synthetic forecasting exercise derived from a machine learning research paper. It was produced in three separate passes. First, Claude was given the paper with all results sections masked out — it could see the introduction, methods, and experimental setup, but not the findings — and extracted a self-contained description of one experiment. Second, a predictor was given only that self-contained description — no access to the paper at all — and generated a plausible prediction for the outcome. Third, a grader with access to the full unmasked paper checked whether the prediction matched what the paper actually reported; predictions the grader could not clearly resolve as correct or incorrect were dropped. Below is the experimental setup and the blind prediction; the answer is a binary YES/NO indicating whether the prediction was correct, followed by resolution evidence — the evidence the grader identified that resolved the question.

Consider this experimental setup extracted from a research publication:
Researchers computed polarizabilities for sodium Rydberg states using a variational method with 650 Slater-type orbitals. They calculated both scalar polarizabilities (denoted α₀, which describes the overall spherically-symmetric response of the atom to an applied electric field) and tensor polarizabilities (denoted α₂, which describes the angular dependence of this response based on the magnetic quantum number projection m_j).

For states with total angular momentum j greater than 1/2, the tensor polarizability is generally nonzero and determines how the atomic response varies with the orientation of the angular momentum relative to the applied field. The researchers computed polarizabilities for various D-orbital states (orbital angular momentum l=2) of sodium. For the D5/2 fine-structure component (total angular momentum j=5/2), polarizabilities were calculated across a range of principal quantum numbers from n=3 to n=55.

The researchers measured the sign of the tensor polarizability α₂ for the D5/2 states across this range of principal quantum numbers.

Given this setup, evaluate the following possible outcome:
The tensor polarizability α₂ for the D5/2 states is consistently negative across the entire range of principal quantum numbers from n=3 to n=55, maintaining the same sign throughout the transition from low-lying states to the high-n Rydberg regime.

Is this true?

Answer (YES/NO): YES